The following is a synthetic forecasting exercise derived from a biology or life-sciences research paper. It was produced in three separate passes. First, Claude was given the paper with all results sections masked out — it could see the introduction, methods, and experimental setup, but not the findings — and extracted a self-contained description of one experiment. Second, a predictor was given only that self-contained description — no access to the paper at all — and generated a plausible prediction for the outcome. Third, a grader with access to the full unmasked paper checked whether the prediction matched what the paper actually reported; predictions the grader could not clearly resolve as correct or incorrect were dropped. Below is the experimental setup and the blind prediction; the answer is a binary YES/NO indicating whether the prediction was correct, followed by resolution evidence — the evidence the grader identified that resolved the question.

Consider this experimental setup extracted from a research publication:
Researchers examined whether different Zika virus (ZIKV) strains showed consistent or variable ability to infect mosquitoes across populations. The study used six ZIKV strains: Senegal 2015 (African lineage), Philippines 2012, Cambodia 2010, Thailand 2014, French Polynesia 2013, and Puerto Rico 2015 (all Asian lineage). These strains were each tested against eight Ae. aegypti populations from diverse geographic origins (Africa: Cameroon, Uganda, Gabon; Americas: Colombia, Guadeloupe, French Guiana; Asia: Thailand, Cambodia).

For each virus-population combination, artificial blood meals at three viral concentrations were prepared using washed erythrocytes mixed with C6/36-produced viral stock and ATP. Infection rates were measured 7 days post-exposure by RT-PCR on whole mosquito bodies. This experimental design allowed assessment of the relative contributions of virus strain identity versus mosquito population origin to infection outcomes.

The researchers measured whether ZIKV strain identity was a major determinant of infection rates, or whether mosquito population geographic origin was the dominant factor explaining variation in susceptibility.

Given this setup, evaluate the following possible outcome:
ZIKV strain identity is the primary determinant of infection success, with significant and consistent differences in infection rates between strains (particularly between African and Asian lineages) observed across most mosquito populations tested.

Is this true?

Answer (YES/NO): NO